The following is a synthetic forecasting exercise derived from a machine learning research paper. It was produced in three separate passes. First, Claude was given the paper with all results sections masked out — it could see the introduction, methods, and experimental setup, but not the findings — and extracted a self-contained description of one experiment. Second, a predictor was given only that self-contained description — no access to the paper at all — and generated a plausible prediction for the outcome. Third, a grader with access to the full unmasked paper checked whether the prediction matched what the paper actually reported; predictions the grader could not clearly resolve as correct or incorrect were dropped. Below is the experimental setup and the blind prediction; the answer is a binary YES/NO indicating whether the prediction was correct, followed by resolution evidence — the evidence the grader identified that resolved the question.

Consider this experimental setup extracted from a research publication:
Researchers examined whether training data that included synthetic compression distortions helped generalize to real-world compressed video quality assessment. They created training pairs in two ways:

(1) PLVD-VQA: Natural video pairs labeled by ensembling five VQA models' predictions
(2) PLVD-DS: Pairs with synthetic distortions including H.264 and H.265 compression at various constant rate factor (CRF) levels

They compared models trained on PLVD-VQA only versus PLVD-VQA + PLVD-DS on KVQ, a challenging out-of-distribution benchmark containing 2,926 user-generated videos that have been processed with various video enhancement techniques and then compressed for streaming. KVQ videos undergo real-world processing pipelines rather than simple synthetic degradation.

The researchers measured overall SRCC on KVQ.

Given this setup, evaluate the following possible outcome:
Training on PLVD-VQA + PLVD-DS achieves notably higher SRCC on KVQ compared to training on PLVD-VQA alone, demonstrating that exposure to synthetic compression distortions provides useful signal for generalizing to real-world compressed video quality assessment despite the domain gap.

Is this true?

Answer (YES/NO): YES